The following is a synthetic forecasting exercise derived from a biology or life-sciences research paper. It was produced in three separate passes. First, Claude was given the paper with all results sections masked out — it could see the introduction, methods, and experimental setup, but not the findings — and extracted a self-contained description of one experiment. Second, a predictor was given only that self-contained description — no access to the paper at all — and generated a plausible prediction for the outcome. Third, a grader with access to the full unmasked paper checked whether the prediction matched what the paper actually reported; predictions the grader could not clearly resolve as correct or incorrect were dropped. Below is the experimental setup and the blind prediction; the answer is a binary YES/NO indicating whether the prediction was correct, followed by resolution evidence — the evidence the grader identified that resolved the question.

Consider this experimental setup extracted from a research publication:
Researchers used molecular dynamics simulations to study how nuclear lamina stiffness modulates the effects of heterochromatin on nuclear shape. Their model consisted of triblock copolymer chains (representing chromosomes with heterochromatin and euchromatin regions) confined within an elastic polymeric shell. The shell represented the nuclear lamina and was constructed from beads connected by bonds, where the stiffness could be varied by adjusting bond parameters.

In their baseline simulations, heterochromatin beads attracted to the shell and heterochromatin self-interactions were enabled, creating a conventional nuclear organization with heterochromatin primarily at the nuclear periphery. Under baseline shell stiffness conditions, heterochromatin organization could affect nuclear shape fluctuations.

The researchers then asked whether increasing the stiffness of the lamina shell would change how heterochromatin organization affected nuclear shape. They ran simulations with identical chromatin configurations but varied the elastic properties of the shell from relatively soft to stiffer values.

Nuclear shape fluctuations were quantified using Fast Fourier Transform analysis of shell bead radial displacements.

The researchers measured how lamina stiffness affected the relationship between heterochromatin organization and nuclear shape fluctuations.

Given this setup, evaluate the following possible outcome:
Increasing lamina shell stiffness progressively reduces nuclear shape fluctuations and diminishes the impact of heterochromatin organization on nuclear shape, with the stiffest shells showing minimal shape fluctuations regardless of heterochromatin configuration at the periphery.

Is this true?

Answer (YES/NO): YES